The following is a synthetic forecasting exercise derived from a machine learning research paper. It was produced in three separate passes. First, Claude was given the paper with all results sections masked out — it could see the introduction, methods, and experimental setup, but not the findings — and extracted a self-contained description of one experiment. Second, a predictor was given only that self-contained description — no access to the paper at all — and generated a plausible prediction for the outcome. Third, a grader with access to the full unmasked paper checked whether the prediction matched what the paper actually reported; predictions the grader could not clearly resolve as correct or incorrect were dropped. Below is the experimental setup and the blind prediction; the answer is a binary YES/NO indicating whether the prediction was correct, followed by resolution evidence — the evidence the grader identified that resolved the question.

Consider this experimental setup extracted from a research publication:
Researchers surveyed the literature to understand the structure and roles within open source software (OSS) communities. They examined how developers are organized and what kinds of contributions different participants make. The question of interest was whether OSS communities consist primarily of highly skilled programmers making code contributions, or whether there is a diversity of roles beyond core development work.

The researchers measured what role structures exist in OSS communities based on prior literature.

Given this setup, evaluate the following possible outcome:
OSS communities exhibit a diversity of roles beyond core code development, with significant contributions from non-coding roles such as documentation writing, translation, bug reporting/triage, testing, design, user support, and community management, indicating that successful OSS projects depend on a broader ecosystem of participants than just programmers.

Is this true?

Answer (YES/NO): NO